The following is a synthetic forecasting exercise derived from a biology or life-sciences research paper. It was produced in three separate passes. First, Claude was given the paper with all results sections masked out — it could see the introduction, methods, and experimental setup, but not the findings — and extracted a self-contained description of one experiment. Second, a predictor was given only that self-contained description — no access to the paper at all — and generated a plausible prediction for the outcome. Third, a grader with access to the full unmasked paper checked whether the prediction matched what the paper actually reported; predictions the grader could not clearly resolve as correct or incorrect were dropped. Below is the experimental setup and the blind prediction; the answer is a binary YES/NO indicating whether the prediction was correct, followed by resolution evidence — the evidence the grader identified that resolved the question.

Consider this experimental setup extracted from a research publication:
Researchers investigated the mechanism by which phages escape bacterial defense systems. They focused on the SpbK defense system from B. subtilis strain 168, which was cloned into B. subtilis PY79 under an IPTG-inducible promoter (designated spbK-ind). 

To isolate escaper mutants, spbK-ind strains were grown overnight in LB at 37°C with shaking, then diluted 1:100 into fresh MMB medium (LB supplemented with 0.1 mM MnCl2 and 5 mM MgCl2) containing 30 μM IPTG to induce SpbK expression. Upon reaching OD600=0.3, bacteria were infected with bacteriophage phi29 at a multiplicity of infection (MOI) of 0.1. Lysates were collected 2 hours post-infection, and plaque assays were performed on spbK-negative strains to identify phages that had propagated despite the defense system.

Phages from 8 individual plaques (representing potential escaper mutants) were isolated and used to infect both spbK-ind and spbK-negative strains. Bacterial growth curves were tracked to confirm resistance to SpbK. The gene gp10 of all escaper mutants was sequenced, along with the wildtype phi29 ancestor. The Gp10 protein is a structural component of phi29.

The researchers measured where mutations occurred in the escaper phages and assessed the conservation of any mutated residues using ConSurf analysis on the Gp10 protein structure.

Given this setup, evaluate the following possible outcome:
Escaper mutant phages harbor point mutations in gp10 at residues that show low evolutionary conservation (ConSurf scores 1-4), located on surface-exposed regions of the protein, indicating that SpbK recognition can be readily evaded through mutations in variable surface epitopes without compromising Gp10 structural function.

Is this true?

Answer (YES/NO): YES